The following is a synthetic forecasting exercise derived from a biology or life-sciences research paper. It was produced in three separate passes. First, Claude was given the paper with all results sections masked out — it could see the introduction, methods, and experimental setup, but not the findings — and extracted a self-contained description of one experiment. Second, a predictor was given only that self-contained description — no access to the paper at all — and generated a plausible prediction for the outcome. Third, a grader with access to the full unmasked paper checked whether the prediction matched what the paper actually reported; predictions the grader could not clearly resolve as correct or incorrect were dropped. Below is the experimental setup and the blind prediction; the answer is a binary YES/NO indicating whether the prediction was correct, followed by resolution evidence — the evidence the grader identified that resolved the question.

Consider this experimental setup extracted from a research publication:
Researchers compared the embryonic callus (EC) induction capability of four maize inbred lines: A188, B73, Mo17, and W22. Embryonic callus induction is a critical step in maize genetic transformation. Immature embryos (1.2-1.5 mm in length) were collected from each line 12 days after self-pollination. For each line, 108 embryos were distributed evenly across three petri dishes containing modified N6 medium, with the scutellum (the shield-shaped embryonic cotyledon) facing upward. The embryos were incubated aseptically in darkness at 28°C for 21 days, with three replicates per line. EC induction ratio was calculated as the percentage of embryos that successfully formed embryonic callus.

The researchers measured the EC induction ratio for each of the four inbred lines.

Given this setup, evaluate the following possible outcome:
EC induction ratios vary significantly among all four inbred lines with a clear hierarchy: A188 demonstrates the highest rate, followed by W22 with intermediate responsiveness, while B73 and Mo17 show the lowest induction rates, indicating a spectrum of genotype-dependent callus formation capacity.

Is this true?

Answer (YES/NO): NO